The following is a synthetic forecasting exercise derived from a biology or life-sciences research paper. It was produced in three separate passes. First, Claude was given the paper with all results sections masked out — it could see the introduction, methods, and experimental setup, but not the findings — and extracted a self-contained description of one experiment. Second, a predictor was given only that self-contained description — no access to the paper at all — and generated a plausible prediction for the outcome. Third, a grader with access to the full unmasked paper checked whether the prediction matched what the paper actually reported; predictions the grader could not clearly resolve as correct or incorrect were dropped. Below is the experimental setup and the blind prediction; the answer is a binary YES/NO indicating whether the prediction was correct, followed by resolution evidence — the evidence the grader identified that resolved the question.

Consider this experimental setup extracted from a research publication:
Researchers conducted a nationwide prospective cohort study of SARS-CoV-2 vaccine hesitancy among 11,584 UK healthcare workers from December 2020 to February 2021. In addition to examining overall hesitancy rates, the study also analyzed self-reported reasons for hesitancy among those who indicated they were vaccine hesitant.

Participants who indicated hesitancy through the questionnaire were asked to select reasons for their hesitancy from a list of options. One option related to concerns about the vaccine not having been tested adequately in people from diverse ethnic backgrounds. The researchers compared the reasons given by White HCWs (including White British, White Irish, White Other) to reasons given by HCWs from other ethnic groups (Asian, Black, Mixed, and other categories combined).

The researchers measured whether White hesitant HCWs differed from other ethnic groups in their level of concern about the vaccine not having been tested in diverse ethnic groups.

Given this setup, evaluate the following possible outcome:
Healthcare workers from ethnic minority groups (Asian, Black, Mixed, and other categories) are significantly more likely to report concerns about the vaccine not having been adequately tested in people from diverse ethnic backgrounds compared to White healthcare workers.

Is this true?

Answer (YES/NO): YES